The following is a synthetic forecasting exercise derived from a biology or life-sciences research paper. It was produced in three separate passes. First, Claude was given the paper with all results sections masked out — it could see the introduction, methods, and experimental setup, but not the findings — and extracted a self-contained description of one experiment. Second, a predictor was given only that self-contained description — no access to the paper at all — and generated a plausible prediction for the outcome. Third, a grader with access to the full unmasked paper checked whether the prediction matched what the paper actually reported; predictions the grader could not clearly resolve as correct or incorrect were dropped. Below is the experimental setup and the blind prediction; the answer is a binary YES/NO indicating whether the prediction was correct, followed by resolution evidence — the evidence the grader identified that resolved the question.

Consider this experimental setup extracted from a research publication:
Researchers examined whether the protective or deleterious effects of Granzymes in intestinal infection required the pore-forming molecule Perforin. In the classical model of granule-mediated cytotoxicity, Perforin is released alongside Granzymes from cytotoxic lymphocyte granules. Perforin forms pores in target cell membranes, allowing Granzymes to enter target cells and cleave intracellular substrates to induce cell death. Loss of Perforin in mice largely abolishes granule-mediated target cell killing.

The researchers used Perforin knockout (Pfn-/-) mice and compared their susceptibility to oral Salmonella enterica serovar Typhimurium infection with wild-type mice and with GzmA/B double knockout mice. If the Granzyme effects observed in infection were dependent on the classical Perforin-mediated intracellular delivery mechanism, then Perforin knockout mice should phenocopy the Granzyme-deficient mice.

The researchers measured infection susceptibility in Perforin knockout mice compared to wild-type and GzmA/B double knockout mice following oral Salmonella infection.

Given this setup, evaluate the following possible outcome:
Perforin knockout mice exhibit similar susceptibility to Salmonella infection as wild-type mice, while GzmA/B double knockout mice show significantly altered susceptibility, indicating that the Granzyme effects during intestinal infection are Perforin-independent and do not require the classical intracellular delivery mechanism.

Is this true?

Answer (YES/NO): YES